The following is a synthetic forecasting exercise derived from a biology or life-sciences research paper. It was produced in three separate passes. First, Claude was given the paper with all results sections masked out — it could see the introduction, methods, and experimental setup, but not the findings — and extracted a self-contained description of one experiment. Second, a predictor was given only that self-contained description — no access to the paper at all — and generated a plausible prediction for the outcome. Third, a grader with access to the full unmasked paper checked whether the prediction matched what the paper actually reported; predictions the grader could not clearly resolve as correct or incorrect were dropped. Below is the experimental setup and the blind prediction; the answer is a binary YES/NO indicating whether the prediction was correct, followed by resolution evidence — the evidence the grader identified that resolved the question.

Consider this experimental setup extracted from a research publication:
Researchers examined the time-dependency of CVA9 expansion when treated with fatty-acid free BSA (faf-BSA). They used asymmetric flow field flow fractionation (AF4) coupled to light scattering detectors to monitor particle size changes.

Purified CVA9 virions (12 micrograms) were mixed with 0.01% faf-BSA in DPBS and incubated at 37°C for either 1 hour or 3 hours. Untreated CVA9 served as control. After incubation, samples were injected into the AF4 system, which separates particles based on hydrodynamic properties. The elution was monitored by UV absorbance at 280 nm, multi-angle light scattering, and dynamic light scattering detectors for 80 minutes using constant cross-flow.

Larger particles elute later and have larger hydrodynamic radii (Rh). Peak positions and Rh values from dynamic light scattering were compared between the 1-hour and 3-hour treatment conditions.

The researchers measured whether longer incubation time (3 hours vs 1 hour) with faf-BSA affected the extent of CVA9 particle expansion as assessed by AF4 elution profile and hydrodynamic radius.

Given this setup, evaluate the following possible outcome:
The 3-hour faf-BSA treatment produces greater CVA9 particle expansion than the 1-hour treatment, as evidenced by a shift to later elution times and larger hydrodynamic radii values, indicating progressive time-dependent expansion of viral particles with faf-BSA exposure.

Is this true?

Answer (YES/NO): NO